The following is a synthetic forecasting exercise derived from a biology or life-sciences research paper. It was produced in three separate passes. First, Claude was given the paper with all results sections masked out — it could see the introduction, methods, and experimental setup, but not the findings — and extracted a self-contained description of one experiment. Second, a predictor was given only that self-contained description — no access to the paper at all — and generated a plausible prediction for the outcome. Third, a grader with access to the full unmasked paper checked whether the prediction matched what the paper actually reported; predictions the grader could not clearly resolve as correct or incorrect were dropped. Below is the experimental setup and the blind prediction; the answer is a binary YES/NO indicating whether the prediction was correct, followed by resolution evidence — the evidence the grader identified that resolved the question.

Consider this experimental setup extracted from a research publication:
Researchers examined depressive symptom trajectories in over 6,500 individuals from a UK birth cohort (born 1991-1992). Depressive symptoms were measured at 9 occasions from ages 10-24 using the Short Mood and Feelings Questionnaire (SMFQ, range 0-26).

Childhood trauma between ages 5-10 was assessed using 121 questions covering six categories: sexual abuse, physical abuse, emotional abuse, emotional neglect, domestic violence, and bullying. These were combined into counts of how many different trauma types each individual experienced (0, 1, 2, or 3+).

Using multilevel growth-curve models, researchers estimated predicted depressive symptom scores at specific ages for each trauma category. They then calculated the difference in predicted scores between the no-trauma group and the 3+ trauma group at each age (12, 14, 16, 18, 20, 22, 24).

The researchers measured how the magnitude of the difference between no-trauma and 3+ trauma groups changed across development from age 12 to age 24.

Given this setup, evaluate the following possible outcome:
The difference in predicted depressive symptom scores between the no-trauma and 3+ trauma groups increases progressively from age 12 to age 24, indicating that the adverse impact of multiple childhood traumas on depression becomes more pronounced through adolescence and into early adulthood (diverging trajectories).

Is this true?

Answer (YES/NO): NO